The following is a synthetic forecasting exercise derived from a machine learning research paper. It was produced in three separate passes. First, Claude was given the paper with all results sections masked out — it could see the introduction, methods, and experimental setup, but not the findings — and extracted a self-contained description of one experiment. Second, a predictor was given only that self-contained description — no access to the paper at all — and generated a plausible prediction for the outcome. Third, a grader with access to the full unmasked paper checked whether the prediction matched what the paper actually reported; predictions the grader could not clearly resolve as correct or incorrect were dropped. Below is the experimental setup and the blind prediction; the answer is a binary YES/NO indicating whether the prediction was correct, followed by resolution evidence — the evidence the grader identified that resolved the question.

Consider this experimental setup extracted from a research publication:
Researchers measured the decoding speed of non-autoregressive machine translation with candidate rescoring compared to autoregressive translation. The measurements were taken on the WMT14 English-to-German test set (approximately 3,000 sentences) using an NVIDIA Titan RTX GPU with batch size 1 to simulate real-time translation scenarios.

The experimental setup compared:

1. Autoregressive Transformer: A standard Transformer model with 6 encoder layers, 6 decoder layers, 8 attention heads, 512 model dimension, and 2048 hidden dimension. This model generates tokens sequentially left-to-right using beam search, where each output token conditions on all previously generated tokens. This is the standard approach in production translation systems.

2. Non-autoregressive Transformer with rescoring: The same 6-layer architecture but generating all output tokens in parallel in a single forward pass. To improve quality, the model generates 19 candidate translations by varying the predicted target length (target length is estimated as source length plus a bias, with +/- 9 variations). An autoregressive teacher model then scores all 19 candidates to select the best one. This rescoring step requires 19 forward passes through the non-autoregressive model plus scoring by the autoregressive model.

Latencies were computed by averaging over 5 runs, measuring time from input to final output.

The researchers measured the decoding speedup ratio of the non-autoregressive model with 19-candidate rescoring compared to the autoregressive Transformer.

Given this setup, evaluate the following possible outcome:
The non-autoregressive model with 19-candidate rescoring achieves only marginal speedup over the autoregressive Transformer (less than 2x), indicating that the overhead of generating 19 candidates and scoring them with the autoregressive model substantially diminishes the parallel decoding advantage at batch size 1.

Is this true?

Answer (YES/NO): NO